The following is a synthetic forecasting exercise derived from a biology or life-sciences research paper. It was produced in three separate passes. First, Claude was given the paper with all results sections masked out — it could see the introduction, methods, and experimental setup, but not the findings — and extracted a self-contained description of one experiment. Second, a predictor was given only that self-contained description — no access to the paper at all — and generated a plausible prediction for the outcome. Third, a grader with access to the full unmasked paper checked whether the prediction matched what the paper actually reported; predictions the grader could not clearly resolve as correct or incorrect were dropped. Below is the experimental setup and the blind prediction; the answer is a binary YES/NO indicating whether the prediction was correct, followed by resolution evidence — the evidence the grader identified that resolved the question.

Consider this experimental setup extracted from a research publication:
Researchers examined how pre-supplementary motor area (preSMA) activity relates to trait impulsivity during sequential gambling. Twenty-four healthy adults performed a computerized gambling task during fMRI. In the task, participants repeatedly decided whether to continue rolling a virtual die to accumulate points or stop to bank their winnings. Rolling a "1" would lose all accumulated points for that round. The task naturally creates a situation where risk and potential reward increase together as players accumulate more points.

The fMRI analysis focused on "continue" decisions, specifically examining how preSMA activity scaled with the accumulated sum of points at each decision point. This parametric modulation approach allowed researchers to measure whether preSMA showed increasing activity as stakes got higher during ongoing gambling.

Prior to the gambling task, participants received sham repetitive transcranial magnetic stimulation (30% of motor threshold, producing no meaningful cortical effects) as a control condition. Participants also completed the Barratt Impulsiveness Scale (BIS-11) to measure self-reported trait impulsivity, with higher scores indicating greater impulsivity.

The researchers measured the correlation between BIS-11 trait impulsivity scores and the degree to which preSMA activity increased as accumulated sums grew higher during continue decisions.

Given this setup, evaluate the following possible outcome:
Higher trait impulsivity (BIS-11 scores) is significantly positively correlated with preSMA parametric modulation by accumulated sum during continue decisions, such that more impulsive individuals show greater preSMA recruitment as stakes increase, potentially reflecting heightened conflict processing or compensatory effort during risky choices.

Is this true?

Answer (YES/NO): NO